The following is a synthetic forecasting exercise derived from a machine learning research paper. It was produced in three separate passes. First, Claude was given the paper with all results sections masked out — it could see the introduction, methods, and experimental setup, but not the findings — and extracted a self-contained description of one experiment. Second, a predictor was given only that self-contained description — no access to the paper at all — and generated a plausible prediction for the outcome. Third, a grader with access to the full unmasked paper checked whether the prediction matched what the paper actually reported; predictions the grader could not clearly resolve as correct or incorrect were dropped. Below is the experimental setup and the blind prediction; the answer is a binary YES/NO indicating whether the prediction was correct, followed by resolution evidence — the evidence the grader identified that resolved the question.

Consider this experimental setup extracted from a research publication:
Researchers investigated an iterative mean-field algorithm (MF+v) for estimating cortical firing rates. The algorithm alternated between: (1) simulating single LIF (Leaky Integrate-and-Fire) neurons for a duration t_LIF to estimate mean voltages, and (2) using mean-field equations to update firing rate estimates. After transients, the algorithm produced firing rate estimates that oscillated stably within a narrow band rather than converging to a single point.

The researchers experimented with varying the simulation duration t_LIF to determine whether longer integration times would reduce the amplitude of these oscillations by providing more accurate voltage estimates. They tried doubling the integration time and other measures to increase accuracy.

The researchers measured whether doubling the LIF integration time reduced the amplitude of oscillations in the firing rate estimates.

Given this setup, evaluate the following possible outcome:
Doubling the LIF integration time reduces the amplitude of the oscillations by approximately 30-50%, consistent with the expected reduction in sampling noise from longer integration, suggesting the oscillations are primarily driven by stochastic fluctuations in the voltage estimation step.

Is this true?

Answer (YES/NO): NO